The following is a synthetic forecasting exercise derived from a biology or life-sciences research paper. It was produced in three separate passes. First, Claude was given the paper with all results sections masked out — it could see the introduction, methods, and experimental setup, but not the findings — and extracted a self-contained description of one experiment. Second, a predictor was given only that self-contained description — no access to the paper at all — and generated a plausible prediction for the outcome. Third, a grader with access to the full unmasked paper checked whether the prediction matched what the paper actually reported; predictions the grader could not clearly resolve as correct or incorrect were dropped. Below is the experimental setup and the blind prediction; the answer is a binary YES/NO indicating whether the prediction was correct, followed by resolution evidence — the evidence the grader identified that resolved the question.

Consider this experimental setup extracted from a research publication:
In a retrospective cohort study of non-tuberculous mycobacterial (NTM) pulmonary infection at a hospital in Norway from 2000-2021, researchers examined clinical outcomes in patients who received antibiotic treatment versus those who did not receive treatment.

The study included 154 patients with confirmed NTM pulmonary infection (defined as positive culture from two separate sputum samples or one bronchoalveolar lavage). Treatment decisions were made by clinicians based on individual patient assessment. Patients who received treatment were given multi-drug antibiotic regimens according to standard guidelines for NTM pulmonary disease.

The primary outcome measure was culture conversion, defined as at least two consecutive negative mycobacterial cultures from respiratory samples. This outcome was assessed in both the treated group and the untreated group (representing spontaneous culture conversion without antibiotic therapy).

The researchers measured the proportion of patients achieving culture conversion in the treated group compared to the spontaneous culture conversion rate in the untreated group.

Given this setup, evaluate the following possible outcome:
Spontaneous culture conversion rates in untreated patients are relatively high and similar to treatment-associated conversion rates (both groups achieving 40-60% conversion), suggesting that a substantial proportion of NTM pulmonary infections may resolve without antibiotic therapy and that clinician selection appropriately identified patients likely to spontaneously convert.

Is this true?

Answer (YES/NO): NO